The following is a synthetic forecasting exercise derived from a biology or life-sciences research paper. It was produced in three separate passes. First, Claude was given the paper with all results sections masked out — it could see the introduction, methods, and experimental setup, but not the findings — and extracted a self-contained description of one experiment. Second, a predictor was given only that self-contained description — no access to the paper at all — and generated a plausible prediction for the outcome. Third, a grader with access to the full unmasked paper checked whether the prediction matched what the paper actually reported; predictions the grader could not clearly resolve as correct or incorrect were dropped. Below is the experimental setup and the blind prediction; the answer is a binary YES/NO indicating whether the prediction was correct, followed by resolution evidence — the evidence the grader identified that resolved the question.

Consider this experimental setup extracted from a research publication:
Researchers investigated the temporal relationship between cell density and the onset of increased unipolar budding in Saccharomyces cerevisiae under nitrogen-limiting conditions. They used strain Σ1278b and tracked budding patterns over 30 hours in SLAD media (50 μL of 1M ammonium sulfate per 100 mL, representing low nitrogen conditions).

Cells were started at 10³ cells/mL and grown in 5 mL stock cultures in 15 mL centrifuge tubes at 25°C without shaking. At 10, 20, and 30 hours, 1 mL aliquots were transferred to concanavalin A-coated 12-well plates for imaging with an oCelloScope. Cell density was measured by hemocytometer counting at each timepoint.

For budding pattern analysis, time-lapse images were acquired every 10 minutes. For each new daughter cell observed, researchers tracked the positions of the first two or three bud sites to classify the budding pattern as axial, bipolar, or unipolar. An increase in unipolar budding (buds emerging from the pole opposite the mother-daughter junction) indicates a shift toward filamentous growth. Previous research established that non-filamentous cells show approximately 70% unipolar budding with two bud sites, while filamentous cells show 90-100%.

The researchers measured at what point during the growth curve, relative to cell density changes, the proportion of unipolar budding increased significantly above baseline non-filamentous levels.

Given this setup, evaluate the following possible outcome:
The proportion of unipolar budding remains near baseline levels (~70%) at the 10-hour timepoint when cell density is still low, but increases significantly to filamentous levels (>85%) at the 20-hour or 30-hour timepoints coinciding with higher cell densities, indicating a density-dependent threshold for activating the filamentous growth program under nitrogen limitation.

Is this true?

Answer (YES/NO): YES